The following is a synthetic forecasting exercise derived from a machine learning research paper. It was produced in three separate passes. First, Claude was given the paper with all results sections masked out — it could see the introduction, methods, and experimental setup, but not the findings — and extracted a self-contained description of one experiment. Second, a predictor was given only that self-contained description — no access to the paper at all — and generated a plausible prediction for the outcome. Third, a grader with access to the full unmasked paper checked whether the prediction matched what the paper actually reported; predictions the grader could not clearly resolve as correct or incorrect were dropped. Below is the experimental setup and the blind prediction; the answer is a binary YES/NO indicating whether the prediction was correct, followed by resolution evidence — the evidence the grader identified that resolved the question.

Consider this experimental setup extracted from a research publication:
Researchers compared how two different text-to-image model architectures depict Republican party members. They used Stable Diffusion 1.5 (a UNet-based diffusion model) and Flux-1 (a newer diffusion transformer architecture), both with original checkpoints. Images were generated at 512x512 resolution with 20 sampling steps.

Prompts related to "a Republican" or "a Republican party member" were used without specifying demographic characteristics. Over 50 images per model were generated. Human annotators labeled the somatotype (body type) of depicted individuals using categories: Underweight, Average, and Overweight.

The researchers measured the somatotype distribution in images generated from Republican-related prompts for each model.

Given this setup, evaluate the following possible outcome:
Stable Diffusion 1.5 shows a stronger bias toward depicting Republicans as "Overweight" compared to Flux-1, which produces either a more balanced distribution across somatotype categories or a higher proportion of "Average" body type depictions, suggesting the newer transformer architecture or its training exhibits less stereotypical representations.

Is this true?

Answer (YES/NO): NO